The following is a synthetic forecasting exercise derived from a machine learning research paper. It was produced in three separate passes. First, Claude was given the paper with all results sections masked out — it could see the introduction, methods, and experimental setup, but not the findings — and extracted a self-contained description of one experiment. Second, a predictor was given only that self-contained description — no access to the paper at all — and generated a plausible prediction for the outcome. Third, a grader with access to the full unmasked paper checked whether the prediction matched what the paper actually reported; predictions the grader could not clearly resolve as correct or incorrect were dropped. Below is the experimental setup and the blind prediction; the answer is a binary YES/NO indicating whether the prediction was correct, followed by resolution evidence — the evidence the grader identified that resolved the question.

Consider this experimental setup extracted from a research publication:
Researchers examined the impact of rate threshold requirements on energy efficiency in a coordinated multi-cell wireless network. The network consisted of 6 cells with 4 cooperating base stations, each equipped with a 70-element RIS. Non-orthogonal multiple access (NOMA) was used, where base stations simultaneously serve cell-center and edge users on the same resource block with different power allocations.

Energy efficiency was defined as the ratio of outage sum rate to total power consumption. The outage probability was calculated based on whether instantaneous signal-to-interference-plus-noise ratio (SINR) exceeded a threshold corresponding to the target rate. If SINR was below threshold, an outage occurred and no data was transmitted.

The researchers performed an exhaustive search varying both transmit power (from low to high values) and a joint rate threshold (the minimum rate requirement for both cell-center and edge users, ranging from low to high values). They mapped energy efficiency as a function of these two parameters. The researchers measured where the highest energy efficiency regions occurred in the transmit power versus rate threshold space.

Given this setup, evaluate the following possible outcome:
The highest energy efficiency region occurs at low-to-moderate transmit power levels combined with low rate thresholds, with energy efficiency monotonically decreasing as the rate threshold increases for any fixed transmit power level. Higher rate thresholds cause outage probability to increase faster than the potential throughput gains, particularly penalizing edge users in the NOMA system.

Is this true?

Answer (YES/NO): NO